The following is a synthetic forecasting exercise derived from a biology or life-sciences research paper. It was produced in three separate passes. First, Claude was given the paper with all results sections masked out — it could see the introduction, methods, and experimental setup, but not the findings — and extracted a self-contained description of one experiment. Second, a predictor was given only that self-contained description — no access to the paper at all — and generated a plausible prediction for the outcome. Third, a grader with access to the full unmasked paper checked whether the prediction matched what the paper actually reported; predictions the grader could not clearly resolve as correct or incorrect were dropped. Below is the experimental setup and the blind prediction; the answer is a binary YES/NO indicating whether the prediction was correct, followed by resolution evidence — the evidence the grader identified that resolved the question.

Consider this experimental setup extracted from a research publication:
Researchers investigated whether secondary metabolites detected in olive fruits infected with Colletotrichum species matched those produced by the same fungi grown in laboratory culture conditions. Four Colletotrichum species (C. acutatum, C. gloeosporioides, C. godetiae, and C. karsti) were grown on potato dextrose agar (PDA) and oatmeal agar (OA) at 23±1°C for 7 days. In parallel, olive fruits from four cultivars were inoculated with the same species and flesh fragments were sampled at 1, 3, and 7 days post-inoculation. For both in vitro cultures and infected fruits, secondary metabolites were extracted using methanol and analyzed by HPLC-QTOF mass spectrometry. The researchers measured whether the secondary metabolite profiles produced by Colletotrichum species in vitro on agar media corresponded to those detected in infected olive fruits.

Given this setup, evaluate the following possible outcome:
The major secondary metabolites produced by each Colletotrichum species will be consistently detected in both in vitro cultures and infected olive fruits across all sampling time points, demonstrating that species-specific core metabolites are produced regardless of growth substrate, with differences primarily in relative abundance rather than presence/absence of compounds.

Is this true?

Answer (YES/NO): NO